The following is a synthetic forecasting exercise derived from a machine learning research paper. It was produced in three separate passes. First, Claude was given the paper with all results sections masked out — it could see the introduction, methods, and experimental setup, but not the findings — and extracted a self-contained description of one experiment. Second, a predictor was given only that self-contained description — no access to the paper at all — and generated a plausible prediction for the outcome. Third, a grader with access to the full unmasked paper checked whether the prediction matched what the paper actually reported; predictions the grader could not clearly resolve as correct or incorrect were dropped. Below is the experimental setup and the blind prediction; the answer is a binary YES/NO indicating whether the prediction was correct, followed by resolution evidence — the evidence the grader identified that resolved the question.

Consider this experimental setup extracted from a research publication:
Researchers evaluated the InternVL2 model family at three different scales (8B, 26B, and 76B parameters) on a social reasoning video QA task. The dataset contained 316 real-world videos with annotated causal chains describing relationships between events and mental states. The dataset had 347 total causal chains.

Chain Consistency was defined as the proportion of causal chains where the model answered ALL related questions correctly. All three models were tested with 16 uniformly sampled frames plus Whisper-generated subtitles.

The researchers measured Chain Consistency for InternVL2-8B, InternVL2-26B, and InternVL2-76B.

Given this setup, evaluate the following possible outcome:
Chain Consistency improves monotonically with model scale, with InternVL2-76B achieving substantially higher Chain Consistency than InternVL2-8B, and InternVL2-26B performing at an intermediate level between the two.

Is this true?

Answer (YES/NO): YES